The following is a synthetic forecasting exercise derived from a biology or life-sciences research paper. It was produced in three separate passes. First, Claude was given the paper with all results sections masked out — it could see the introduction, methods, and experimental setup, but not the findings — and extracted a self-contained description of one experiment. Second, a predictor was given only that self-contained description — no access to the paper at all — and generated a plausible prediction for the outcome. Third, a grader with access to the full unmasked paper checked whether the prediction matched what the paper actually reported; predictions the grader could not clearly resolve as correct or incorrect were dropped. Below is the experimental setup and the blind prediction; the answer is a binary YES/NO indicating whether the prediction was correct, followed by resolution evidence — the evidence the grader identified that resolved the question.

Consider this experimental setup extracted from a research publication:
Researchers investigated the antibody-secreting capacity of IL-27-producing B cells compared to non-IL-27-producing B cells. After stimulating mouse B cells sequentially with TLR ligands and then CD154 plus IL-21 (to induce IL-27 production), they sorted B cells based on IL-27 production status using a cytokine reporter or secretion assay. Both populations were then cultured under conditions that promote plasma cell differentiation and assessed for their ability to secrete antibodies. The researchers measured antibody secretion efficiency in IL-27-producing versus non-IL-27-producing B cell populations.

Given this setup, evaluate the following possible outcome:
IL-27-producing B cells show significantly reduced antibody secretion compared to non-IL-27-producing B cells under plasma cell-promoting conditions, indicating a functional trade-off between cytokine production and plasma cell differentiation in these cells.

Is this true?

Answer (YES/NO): YES